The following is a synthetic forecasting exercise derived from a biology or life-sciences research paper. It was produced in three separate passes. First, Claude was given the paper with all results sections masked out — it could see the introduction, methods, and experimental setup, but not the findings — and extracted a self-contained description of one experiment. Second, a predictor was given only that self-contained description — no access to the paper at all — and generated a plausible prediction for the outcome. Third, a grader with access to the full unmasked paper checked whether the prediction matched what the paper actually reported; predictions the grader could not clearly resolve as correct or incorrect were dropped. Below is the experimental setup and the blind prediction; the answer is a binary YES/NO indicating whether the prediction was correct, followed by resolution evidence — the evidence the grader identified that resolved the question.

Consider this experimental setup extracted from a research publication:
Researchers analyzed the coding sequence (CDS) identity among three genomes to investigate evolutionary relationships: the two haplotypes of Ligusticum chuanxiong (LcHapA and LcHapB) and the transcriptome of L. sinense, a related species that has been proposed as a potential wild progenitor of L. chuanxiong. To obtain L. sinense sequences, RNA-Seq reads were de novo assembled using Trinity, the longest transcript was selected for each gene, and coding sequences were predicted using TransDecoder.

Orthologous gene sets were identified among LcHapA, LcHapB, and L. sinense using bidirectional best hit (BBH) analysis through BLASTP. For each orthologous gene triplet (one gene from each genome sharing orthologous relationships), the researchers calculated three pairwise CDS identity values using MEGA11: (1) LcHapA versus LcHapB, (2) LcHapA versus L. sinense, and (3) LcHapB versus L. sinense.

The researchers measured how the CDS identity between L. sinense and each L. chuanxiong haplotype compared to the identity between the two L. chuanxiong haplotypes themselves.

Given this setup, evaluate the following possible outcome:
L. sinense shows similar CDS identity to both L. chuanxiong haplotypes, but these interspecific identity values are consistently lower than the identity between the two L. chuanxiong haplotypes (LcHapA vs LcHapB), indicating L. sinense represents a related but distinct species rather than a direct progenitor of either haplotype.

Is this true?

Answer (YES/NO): NO